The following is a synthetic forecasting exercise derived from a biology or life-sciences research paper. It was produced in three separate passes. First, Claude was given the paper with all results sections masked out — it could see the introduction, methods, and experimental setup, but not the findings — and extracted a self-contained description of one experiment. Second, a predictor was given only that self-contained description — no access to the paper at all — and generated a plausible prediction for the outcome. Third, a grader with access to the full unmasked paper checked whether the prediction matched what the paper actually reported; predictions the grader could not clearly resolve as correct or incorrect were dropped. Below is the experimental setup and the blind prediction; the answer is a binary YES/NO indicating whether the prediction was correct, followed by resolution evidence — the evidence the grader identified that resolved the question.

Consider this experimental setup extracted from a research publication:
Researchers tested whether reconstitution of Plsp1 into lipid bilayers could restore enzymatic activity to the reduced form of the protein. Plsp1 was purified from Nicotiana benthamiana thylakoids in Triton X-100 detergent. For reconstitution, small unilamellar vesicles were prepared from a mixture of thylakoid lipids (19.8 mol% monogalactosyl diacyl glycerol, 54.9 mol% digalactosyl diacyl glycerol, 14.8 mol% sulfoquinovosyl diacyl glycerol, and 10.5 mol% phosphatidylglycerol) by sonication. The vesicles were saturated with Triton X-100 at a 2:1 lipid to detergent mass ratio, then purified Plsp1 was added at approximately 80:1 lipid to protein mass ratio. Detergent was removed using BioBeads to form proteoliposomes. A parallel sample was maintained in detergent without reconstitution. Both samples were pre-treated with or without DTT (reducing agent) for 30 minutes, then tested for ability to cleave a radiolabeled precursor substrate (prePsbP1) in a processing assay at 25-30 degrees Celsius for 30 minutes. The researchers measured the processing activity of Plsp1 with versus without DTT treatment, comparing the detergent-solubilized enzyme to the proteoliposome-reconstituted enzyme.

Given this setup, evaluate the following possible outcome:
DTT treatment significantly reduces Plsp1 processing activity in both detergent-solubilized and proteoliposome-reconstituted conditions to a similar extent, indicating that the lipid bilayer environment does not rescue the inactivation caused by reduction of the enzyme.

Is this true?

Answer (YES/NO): NO